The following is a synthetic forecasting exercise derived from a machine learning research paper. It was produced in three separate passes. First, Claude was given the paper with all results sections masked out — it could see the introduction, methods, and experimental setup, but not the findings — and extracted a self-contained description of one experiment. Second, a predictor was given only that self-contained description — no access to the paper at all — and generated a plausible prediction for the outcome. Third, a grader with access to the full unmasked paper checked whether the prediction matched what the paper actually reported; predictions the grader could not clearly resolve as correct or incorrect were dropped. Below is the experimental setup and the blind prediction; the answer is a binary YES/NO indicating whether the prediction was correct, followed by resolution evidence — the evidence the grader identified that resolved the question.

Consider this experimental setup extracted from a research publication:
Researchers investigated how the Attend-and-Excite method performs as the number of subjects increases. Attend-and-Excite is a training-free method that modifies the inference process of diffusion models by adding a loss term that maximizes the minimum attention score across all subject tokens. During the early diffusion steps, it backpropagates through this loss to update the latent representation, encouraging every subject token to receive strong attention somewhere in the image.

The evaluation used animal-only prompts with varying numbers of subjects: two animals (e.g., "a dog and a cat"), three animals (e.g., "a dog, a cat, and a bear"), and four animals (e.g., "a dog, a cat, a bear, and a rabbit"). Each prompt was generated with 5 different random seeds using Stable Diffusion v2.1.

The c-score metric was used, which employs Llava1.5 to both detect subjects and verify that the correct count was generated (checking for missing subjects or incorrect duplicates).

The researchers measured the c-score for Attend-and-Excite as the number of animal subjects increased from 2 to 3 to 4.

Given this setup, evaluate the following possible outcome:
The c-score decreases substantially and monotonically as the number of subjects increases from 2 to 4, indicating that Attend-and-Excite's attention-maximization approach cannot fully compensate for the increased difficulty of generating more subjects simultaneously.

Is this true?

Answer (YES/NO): YES